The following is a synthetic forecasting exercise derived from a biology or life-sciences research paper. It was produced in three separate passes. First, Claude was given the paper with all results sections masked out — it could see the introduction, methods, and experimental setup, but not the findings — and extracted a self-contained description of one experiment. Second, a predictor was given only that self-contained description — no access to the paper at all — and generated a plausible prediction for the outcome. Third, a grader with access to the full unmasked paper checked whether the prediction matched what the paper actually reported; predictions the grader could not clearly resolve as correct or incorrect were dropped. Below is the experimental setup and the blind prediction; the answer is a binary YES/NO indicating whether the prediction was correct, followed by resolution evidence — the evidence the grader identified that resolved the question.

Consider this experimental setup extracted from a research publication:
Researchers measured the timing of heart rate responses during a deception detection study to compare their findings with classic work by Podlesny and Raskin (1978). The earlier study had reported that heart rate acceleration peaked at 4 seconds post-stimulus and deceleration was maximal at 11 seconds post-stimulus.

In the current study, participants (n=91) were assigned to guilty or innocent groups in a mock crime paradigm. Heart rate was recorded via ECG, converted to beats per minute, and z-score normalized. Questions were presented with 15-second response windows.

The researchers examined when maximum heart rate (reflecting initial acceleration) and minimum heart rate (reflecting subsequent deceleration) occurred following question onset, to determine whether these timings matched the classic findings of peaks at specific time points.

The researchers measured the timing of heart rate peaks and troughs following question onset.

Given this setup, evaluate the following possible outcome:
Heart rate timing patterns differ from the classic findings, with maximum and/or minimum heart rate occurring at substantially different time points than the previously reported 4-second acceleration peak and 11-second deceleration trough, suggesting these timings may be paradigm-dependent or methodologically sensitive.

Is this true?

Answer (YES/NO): YES